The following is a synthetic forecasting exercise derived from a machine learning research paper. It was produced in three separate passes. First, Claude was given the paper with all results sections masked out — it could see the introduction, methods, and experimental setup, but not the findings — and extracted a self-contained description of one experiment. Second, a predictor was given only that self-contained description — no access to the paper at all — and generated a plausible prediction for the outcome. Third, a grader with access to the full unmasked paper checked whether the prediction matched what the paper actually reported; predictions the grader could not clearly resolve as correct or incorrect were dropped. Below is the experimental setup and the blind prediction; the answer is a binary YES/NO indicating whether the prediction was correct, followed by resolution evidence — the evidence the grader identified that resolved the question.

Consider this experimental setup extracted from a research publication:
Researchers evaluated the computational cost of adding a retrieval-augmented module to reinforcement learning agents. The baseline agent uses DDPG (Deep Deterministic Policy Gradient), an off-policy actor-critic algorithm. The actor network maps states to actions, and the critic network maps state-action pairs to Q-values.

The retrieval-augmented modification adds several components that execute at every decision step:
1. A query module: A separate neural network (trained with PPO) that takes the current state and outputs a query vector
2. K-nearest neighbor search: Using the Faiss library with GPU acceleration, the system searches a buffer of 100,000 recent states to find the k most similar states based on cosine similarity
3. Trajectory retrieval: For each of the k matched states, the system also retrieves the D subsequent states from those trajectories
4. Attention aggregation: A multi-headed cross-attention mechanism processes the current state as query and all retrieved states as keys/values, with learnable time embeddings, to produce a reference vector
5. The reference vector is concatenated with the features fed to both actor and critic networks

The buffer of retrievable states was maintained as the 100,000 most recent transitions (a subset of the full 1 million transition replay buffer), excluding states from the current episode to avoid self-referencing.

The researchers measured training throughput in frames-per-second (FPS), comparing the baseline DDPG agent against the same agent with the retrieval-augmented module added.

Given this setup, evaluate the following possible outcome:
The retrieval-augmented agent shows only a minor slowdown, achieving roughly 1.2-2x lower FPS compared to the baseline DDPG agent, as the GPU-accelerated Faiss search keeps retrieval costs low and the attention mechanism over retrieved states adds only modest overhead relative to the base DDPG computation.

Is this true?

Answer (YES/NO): NO